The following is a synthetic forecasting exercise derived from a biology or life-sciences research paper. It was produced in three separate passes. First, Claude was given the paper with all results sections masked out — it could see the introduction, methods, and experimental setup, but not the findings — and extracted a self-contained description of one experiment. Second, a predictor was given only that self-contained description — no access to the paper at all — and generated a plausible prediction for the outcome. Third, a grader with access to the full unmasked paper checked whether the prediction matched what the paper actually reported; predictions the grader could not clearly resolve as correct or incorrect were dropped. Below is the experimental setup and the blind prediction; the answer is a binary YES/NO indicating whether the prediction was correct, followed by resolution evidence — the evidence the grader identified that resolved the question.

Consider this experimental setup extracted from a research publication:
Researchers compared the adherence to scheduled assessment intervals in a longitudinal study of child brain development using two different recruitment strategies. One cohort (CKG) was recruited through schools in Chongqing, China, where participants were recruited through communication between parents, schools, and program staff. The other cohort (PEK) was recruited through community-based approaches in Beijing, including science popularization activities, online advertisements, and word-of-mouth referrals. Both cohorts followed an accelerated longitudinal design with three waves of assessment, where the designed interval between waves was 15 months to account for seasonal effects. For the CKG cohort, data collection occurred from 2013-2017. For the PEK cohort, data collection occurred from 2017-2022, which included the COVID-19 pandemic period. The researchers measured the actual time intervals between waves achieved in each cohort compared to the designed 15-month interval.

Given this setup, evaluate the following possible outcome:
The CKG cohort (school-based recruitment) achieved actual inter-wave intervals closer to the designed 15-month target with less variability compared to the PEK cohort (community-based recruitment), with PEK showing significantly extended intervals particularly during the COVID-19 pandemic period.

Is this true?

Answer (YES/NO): YES